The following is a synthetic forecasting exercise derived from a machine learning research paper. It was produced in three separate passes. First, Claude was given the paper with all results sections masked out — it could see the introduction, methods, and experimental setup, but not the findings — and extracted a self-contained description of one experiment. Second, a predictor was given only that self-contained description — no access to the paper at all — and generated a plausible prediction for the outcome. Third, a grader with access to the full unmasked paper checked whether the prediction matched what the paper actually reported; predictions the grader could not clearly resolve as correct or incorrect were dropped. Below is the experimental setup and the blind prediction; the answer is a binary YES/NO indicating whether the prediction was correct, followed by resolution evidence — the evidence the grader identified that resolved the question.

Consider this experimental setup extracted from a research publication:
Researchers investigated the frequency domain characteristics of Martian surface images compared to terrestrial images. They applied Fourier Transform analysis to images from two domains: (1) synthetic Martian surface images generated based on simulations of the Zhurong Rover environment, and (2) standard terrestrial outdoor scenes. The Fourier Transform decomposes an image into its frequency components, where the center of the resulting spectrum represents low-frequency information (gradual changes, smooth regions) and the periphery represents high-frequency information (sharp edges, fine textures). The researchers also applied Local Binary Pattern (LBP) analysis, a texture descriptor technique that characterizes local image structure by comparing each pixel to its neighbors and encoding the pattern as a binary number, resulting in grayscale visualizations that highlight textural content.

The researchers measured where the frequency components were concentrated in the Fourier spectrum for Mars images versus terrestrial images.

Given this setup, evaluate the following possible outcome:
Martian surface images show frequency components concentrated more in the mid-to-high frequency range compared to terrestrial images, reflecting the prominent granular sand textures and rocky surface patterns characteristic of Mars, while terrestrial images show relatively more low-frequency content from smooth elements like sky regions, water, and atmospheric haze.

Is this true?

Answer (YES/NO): NO